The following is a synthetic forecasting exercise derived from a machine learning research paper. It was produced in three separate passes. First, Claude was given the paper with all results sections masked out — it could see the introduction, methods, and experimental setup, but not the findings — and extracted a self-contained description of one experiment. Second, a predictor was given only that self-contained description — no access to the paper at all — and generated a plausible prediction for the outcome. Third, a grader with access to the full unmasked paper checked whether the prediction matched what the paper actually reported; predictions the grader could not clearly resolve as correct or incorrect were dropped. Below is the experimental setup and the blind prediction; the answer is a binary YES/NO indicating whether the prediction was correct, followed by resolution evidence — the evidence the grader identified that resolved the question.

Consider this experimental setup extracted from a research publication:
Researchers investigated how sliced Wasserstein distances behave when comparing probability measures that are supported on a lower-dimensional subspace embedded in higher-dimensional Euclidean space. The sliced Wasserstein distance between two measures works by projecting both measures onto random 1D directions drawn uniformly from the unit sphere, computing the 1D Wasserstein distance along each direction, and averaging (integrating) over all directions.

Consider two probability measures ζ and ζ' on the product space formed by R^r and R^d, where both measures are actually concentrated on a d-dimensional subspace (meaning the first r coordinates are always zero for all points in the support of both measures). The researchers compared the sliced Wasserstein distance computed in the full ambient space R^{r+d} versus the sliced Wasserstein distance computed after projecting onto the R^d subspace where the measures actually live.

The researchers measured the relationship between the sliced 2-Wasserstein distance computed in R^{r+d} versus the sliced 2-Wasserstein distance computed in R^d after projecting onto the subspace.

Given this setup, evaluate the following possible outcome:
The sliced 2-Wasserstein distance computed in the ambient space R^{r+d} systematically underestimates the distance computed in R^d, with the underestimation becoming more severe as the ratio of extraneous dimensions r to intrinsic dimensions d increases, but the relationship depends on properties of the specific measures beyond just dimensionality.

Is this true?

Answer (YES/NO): NO